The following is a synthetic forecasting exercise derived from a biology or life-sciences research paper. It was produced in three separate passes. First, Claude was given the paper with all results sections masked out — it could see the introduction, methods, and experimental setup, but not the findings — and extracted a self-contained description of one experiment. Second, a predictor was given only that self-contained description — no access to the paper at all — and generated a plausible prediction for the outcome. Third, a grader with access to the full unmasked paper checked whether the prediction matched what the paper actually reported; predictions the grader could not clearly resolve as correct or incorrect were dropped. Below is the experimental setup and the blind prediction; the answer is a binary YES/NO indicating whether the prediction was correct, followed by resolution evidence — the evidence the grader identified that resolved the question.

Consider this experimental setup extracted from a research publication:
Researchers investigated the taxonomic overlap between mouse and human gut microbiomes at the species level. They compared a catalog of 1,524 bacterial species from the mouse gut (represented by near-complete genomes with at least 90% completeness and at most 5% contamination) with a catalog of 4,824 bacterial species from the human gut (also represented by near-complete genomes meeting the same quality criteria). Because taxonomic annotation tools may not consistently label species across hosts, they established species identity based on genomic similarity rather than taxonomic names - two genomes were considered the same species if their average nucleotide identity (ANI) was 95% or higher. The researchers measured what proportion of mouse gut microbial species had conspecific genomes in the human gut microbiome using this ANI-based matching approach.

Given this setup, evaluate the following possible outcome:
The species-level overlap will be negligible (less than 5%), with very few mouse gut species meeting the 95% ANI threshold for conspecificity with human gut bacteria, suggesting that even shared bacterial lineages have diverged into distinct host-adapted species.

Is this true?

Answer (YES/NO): NO